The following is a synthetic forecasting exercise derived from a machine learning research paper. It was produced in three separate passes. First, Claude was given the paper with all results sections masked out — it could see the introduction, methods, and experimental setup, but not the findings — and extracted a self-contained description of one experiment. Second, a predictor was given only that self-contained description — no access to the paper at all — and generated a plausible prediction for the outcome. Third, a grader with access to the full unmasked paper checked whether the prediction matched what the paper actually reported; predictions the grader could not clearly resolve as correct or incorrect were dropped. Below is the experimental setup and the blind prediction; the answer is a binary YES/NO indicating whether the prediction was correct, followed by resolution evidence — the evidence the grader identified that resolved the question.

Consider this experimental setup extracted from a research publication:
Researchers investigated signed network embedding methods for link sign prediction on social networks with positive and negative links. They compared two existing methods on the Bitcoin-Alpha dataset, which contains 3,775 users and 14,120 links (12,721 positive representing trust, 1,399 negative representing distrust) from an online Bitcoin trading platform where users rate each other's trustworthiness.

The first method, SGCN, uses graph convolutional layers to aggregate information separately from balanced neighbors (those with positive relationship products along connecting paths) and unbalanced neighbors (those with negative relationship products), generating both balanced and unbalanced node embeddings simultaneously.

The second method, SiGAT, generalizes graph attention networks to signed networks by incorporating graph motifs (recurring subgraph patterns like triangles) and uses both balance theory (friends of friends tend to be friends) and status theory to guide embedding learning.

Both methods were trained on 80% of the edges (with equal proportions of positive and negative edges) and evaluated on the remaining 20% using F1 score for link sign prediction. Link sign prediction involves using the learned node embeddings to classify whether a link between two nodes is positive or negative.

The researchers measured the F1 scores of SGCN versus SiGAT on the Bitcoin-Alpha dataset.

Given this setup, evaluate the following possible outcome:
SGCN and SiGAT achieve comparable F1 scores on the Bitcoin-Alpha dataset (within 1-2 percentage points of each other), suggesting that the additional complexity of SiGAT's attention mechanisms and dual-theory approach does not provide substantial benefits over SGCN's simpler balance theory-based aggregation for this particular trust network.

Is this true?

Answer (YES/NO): NO